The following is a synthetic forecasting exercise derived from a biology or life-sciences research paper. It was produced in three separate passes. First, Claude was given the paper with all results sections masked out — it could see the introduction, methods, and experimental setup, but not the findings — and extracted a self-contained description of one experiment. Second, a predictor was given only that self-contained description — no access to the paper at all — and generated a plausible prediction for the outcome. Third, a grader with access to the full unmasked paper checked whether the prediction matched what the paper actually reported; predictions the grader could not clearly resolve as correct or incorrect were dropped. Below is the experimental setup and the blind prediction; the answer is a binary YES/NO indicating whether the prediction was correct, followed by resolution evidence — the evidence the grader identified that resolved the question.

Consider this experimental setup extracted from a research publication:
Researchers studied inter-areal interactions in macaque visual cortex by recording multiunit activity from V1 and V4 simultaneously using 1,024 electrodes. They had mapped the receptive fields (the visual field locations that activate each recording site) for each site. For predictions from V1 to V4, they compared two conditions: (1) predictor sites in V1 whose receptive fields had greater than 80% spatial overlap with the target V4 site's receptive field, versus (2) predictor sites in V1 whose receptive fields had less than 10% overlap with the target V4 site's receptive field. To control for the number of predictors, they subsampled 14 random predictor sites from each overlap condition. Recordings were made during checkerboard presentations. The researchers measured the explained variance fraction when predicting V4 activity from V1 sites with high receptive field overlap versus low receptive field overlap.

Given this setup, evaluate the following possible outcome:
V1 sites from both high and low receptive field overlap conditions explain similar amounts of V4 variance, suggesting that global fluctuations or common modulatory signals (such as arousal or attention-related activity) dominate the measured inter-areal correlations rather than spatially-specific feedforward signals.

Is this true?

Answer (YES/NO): NO